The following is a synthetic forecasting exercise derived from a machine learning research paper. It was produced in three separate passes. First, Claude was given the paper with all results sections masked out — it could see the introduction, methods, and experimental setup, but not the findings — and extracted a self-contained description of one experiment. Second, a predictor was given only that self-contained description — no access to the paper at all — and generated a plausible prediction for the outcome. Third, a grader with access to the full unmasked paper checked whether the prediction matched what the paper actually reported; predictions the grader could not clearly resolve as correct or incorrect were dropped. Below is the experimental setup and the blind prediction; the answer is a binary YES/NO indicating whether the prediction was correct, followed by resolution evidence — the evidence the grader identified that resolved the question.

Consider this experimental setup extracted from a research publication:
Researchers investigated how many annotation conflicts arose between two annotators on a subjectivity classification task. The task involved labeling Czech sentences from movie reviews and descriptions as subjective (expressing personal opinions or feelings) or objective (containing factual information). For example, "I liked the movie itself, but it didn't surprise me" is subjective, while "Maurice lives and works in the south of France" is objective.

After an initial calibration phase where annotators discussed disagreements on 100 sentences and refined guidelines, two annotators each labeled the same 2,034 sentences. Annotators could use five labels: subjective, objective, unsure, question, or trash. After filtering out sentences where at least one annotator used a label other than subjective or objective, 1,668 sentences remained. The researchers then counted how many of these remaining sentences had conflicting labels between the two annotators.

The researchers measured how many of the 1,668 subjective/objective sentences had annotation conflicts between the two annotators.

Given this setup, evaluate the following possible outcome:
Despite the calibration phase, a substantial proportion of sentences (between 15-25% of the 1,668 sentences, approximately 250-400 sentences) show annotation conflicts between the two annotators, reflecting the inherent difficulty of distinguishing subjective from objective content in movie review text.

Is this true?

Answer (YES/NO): NO